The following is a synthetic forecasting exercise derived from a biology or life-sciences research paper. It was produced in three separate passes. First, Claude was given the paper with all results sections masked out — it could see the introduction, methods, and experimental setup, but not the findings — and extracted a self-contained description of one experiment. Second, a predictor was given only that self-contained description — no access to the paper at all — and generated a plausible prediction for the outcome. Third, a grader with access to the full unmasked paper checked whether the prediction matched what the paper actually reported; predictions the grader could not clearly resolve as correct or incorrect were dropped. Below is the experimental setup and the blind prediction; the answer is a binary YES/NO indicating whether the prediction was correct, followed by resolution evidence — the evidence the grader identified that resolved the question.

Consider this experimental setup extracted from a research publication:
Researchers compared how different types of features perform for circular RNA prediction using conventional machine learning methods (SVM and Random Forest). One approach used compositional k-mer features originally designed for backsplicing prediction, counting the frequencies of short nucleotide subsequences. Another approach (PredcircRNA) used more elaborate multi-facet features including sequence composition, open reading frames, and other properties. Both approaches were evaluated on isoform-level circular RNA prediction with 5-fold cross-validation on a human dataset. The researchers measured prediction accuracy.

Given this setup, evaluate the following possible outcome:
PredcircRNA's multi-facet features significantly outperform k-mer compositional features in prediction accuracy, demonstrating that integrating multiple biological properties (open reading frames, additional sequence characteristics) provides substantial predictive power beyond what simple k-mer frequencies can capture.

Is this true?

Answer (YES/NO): NO